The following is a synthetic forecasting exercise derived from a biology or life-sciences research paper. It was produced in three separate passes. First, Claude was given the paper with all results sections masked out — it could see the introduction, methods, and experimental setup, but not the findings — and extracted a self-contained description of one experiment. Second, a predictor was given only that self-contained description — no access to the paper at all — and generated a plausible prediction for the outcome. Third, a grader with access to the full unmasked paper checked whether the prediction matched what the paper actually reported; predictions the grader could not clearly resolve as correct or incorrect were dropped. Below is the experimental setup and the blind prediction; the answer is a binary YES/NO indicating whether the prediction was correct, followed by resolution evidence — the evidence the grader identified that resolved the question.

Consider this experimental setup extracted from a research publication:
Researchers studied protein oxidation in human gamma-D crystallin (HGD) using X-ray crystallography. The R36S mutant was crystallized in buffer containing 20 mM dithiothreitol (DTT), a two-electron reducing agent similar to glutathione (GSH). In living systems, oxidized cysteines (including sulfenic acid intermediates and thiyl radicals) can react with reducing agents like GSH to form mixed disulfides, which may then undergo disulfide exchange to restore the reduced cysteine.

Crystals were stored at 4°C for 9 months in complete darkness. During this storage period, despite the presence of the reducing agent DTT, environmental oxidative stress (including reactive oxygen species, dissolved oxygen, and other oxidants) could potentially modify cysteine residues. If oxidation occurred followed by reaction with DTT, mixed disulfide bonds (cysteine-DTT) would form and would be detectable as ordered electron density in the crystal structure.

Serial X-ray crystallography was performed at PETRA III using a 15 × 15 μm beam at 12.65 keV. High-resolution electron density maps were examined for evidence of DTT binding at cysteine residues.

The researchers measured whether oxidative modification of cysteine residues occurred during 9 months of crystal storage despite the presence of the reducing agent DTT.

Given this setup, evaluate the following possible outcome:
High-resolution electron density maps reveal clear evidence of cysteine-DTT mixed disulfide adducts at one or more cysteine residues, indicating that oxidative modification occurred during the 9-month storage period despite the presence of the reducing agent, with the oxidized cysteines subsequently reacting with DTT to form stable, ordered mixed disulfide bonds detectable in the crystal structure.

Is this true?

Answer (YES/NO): YES